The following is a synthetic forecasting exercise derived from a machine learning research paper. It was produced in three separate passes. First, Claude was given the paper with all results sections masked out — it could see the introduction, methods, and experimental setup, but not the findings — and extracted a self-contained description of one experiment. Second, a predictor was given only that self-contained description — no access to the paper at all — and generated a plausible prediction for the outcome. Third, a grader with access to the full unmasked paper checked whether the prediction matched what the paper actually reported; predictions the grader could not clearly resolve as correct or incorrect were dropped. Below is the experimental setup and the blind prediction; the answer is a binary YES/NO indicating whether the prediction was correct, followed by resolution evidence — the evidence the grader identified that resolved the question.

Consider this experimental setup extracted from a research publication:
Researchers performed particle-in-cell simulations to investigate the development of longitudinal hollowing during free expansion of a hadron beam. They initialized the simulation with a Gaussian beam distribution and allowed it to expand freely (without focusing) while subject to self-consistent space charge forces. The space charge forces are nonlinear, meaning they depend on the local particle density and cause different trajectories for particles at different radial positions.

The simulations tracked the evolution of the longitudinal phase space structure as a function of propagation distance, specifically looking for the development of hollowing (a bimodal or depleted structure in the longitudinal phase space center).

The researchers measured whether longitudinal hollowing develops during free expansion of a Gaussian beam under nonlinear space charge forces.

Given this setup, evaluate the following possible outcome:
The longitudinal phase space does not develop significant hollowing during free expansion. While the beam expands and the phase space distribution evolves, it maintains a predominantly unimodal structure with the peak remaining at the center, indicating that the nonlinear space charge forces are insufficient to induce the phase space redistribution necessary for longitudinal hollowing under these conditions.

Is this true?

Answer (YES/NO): NO